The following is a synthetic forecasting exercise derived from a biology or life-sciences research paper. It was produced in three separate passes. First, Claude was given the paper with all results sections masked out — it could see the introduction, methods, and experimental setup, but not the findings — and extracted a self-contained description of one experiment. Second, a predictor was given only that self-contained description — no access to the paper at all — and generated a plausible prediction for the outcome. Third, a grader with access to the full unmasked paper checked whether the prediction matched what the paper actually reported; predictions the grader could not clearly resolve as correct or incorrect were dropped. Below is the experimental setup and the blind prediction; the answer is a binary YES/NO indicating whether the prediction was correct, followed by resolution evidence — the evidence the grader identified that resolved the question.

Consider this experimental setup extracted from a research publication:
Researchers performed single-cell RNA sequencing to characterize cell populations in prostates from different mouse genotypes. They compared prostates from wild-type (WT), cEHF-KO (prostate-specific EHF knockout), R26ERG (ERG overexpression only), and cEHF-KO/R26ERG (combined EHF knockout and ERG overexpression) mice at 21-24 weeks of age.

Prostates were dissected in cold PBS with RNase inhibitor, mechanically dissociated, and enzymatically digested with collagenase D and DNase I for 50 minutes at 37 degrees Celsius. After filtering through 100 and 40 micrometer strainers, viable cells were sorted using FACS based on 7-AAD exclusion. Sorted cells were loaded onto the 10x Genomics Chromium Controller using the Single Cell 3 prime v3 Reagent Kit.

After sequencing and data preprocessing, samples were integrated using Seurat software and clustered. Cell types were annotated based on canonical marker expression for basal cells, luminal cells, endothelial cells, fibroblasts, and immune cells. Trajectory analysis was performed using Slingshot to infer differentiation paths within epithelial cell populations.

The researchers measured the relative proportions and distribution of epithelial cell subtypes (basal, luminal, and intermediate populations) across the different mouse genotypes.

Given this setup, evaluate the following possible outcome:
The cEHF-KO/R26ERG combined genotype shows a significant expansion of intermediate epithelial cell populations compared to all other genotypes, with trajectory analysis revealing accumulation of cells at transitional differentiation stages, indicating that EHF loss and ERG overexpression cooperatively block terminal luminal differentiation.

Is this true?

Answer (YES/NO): NO